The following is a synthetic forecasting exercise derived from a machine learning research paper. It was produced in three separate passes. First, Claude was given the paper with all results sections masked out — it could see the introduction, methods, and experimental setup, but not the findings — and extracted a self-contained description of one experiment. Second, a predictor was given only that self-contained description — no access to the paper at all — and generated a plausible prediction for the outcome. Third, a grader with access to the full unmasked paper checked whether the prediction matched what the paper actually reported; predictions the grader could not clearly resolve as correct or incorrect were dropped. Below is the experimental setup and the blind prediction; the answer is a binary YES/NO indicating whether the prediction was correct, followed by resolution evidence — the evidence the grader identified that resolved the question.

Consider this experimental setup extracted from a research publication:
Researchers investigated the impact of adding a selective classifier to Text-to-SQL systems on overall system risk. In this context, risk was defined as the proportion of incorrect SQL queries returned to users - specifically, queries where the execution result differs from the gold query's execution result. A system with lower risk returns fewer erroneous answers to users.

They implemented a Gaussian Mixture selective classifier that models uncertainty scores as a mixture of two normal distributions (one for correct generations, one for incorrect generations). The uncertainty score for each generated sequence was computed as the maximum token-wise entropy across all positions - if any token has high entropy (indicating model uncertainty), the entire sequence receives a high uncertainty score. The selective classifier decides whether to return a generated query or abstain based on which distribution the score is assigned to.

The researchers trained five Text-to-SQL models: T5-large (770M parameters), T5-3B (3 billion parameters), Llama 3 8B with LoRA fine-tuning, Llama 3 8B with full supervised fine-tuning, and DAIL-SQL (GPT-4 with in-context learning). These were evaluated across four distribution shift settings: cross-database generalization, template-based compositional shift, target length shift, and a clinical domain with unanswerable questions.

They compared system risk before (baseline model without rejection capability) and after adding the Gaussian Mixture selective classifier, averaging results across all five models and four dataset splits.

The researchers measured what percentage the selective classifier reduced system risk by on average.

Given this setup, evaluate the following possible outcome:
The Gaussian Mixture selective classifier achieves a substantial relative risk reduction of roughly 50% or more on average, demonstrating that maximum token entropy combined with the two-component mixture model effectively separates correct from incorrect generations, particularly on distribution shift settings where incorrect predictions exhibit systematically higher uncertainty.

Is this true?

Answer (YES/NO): YES